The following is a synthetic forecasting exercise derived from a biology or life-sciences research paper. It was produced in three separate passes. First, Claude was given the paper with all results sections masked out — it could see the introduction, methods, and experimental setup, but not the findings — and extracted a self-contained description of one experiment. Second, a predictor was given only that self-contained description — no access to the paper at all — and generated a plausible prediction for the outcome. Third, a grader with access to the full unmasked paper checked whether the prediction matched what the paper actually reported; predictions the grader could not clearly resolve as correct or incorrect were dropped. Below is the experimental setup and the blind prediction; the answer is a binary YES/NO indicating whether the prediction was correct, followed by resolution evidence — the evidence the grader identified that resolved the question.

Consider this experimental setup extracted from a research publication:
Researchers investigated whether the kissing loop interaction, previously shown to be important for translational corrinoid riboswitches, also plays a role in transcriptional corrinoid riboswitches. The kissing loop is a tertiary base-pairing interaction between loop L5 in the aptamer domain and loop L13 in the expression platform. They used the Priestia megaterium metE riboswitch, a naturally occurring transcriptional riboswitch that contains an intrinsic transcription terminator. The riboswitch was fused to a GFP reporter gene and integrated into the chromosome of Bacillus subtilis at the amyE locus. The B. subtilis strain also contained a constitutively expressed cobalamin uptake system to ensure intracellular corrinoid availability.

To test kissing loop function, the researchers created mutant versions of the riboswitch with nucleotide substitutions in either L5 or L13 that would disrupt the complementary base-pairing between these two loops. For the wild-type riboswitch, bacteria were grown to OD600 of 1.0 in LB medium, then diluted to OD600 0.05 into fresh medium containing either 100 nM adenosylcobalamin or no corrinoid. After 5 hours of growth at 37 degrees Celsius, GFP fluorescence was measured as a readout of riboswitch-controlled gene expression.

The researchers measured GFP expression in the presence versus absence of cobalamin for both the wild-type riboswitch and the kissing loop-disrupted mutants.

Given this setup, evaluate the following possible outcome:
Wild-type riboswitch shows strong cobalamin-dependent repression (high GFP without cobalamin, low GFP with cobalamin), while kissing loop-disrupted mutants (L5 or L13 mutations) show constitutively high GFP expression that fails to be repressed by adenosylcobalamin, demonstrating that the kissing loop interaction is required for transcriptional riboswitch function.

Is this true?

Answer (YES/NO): YES